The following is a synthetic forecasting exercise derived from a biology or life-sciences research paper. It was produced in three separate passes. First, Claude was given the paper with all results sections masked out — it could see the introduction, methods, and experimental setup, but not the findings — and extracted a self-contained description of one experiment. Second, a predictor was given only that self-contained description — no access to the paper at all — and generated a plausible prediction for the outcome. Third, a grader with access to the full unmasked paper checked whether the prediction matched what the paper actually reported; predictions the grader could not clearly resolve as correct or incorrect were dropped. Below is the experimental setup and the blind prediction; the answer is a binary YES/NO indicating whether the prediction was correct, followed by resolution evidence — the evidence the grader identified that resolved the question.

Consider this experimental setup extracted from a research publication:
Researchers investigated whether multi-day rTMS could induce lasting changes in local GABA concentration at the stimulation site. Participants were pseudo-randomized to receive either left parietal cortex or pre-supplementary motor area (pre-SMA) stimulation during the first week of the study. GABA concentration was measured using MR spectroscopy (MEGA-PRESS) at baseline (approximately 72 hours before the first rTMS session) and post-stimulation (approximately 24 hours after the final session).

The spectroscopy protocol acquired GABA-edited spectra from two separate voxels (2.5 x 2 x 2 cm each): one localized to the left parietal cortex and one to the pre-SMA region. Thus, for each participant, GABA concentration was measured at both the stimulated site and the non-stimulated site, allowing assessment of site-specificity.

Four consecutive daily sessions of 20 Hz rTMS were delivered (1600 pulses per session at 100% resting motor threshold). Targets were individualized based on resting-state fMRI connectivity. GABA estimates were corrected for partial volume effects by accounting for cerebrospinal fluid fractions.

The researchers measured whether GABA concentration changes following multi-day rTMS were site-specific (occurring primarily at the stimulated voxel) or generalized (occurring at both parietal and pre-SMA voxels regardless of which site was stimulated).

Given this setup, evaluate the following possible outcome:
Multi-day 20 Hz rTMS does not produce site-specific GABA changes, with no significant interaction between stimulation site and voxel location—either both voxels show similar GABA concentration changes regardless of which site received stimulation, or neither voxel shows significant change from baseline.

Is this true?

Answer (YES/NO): YES